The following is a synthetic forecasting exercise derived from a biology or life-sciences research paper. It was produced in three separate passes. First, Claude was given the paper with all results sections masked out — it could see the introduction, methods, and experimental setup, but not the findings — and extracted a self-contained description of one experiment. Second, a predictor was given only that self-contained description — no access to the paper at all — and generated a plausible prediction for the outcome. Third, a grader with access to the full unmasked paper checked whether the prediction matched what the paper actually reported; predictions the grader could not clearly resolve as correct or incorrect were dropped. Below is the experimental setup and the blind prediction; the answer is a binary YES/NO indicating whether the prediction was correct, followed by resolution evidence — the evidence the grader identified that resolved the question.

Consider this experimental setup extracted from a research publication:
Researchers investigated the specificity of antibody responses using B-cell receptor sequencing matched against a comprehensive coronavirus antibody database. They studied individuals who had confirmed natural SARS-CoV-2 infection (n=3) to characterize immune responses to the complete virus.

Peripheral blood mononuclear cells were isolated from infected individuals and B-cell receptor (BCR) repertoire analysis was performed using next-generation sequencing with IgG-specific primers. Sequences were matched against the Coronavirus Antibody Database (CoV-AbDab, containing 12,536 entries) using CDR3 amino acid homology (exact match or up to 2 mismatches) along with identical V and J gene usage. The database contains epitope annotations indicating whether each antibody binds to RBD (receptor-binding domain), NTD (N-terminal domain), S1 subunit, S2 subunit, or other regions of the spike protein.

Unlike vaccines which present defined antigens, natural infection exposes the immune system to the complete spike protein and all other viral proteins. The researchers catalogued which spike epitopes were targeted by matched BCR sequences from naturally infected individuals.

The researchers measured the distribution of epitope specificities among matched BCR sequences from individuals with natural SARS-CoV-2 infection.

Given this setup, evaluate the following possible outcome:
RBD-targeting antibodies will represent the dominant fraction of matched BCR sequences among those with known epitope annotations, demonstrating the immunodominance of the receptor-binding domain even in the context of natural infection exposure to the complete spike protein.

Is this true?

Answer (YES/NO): NO